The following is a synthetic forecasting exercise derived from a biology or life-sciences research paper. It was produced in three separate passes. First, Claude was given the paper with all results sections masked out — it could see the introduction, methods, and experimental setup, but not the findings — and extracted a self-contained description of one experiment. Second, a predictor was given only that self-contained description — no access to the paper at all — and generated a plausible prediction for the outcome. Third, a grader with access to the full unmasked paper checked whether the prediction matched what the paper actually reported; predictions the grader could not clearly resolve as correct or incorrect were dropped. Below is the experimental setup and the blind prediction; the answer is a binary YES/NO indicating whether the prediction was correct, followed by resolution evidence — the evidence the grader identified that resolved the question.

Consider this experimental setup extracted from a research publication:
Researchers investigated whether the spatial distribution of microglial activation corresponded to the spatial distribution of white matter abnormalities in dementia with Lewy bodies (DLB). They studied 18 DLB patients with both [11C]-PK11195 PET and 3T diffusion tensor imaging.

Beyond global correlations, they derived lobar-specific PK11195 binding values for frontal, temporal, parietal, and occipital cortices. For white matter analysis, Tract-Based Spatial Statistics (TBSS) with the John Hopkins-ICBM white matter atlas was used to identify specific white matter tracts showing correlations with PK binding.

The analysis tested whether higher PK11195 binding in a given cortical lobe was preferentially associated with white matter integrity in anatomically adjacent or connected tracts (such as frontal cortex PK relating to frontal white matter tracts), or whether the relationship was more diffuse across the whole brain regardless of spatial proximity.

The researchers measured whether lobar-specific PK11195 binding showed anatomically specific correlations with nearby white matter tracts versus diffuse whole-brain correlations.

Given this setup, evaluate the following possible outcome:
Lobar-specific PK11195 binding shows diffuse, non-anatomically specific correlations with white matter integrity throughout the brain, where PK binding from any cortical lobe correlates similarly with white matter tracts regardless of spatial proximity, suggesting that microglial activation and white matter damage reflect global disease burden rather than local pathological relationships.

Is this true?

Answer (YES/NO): NO